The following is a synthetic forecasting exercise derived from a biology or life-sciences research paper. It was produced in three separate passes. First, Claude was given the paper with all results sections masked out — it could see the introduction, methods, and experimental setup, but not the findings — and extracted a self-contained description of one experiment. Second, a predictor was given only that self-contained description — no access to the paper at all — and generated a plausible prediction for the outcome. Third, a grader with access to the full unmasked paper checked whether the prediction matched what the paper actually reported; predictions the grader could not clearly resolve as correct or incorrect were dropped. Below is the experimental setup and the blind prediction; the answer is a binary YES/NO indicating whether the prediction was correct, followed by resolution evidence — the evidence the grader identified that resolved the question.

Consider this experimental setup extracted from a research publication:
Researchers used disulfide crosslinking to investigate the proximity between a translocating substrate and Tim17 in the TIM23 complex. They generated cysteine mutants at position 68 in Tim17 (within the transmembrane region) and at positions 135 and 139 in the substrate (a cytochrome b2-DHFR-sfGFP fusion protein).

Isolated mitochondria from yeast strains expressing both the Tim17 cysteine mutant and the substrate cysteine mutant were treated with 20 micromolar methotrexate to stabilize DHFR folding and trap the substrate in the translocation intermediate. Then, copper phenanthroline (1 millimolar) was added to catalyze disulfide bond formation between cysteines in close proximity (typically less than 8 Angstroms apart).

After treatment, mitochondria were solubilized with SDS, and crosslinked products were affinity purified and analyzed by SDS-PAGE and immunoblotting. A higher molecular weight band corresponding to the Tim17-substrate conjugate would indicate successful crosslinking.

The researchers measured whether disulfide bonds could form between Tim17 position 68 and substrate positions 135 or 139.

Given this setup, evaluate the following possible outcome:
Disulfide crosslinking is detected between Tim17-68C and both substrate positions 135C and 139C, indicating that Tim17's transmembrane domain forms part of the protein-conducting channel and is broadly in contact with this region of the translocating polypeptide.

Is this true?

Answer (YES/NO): YES